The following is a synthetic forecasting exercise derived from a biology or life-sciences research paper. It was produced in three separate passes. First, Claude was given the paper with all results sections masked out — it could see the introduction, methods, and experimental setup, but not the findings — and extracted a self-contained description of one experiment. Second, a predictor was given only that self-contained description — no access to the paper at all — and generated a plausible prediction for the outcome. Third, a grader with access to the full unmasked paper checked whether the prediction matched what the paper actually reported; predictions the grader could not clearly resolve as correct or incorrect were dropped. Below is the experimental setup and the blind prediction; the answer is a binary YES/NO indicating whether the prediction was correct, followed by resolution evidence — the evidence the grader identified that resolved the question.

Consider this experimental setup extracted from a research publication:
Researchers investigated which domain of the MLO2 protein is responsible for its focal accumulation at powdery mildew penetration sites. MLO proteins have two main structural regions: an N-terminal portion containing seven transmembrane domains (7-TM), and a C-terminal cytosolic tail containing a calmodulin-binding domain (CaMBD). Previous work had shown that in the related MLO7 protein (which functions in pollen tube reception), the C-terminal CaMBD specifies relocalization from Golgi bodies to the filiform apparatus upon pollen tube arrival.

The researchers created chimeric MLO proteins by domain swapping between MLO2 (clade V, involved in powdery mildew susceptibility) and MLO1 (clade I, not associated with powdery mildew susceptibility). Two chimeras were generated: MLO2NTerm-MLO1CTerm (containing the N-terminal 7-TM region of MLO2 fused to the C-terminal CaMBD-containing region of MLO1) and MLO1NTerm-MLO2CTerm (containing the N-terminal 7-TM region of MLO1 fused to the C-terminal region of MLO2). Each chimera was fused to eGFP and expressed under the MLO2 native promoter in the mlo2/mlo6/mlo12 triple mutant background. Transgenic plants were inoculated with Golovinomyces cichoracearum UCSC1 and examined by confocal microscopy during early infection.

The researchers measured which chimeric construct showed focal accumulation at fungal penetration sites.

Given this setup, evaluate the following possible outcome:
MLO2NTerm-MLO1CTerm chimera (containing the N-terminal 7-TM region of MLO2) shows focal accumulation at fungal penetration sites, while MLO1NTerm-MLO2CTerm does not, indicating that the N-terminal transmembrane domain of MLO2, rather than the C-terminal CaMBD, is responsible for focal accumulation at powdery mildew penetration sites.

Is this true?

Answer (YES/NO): NO